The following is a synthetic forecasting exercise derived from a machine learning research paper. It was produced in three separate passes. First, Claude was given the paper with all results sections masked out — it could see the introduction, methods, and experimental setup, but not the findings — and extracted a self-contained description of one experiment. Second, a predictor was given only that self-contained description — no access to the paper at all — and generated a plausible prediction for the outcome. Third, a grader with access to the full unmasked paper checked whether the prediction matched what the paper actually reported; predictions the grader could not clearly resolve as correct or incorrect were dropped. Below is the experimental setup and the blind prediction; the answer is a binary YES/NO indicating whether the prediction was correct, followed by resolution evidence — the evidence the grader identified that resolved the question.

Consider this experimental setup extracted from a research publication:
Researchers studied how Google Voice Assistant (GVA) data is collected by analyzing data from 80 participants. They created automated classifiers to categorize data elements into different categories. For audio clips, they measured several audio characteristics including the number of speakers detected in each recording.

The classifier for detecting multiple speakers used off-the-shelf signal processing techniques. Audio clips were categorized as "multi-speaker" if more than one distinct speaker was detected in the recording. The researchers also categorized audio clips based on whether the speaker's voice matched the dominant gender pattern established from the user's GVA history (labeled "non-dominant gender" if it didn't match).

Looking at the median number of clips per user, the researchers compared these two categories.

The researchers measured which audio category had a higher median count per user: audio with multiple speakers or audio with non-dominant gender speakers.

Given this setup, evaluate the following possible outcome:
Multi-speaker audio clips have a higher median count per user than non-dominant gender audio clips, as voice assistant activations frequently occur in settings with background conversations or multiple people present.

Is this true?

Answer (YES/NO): NO